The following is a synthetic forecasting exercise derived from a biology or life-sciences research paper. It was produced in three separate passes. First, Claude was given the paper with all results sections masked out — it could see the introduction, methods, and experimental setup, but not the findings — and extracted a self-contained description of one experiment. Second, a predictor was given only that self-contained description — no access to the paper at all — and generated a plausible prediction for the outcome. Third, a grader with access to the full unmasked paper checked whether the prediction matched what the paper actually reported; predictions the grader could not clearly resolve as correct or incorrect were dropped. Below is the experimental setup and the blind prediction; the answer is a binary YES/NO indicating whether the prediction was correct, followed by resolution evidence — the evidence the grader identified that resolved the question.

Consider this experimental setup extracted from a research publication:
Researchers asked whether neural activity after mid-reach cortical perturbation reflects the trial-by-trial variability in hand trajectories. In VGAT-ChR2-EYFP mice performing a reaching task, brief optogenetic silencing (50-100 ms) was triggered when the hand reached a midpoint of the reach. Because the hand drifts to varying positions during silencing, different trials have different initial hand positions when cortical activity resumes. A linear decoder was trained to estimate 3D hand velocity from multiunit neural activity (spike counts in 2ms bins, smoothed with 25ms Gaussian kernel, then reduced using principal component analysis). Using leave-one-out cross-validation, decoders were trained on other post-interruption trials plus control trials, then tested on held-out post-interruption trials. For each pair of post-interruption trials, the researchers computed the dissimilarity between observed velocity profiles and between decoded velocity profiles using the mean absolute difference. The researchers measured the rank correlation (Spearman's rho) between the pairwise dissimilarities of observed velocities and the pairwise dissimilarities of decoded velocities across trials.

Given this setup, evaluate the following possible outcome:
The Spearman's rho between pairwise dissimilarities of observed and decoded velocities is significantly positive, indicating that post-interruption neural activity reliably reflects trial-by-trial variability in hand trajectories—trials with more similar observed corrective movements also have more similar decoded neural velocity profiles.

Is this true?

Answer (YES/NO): YES